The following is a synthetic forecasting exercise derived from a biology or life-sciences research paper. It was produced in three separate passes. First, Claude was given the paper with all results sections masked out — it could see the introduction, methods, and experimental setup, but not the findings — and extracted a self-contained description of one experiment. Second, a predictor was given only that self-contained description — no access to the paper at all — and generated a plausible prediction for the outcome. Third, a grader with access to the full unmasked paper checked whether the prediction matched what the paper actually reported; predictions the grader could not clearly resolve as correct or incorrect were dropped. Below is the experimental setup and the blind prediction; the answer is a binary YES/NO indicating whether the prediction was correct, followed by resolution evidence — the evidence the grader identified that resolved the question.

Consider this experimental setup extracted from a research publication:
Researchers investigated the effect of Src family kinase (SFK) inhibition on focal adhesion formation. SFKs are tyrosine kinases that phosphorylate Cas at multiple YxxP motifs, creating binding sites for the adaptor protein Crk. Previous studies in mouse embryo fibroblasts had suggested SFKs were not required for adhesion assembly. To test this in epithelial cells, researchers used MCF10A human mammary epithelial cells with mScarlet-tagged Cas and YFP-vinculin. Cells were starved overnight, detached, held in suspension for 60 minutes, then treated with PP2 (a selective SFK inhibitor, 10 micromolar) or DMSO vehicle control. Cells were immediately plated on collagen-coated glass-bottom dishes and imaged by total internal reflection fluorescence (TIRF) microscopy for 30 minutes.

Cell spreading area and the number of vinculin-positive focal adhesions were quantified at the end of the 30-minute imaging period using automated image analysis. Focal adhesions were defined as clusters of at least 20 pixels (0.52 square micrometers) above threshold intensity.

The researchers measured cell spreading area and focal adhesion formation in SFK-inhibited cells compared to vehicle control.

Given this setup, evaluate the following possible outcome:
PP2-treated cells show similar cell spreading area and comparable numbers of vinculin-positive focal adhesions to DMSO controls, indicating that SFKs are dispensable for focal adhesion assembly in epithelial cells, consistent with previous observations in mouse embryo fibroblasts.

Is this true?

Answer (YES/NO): NO